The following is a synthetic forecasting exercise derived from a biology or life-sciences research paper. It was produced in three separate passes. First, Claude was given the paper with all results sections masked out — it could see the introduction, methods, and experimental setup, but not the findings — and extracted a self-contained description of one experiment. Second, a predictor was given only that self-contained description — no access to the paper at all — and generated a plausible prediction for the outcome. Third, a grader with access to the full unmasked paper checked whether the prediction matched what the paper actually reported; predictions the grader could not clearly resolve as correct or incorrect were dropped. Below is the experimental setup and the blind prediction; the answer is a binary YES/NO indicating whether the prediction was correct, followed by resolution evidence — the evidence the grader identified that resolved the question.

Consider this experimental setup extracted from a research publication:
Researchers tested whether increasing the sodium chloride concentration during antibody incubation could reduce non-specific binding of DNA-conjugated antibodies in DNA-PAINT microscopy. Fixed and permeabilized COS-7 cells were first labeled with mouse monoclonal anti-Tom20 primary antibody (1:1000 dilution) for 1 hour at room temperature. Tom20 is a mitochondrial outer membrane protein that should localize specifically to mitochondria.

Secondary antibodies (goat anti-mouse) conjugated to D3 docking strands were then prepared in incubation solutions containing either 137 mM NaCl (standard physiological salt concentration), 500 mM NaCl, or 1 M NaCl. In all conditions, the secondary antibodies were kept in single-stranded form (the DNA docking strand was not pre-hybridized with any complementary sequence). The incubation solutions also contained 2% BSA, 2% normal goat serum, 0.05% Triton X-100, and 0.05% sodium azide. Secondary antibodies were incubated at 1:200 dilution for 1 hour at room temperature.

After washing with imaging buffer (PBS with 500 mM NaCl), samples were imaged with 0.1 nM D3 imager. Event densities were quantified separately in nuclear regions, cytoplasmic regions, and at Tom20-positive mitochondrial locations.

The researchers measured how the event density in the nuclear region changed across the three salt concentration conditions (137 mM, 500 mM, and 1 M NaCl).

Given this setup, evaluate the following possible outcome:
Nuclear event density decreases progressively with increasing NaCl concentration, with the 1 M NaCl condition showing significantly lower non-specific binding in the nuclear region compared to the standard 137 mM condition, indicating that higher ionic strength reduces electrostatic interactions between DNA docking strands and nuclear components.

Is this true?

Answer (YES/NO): NO